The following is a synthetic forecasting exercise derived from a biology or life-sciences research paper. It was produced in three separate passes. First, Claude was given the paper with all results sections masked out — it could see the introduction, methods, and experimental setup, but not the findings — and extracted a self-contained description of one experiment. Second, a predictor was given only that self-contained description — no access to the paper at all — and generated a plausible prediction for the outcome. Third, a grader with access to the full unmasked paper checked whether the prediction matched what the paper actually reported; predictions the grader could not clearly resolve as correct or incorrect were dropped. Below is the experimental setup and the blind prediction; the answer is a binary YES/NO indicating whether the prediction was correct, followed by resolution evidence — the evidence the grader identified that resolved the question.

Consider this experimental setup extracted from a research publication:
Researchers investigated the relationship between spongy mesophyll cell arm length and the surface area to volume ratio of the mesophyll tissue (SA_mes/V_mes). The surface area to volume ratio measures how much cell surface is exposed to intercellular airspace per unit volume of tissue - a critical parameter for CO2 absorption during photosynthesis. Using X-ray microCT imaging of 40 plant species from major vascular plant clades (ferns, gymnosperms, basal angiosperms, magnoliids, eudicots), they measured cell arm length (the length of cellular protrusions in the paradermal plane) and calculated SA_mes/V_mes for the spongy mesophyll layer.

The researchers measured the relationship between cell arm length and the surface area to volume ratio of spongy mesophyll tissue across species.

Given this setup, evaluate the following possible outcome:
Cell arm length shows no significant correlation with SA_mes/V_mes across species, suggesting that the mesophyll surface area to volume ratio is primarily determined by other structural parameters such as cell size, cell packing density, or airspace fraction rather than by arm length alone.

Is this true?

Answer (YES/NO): NO